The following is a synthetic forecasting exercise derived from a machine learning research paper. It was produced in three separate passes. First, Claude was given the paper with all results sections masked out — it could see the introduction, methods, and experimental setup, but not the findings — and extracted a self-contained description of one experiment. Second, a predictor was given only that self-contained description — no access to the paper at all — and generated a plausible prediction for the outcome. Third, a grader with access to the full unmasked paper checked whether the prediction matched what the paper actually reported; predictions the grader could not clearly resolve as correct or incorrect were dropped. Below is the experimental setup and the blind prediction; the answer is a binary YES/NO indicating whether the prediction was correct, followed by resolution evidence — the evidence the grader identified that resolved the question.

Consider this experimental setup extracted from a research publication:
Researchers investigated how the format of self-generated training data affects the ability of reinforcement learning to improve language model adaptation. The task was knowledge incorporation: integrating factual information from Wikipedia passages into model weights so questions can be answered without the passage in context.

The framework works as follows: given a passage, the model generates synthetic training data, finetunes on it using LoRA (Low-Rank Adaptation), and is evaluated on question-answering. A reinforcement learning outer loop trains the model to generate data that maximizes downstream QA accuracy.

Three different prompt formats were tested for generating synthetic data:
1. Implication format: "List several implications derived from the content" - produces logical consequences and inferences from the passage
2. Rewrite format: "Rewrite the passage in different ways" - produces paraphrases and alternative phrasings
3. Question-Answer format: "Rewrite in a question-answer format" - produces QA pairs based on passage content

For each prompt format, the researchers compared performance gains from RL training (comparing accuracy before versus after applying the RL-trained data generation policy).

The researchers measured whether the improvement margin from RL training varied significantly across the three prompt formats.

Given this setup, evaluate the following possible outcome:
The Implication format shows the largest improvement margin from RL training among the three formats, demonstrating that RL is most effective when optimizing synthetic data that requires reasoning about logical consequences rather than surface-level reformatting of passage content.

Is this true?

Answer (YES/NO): NO